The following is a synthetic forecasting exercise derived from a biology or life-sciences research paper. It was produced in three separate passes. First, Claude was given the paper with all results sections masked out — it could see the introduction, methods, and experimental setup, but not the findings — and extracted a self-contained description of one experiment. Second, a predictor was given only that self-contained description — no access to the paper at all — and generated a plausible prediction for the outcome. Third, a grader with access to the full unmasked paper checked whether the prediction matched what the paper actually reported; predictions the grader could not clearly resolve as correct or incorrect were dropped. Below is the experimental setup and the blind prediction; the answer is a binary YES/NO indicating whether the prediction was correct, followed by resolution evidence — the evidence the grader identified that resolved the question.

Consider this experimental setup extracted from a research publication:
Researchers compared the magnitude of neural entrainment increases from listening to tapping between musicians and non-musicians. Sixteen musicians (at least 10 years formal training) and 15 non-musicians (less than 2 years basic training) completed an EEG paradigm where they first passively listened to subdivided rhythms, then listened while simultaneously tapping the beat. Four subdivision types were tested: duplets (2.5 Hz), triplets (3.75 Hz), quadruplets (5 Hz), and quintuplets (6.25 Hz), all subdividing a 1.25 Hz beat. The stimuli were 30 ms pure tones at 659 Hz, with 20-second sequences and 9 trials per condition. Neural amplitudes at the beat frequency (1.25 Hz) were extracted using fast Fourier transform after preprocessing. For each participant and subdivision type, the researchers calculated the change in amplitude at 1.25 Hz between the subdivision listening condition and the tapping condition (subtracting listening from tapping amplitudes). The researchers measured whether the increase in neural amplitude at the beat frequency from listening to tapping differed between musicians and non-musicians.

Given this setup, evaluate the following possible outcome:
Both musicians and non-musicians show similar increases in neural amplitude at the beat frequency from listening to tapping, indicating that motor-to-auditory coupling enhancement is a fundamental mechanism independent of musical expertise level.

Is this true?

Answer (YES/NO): NO